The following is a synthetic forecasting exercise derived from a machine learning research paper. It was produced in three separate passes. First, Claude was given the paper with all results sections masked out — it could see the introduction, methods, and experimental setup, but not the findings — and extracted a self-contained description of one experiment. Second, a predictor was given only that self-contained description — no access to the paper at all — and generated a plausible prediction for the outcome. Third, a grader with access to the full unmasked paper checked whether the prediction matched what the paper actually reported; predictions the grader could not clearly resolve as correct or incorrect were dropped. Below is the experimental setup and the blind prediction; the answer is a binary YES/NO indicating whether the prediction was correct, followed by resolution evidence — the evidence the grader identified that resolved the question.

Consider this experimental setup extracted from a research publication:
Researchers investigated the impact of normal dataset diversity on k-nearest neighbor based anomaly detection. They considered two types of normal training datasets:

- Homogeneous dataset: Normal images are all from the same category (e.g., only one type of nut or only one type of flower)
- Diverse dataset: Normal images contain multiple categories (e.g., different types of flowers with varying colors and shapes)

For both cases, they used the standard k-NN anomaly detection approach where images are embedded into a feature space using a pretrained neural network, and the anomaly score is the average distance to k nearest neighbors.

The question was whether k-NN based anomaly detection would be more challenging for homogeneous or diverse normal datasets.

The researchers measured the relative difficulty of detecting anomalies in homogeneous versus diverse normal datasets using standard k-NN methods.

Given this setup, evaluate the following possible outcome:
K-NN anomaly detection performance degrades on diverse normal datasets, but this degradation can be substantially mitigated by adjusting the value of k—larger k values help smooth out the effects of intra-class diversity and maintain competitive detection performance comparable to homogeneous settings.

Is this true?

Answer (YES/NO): NO